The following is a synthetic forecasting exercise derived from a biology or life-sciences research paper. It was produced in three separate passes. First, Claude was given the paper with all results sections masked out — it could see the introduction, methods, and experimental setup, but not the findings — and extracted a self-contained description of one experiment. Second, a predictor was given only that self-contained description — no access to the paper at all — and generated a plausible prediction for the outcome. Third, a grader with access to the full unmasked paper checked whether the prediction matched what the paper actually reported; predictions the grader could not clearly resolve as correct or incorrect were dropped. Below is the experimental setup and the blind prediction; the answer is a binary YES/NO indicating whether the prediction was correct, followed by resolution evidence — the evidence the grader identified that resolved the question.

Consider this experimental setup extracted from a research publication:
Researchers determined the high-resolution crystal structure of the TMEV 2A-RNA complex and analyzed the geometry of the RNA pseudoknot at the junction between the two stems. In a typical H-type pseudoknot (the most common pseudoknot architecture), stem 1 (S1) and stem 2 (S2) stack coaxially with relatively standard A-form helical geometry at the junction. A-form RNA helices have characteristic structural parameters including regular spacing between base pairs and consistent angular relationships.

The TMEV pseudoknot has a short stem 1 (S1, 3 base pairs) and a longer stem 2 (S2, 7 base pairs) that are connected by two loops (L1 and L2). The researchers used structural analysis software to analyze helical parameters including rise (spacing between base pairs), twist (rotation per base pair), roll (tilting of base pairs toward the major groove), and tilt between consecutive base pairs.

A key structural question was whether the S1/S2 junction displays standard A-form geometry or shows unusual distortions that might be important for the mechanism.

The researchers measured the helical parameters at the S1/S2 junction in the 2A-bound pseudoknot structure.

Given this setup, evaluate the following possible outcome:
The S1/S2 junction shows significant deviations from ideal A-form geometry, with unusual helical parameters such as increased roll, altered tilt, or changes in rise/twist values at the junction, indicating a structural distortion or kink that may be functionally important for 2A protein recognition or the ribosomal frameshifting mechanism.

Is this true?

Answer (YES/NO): YES